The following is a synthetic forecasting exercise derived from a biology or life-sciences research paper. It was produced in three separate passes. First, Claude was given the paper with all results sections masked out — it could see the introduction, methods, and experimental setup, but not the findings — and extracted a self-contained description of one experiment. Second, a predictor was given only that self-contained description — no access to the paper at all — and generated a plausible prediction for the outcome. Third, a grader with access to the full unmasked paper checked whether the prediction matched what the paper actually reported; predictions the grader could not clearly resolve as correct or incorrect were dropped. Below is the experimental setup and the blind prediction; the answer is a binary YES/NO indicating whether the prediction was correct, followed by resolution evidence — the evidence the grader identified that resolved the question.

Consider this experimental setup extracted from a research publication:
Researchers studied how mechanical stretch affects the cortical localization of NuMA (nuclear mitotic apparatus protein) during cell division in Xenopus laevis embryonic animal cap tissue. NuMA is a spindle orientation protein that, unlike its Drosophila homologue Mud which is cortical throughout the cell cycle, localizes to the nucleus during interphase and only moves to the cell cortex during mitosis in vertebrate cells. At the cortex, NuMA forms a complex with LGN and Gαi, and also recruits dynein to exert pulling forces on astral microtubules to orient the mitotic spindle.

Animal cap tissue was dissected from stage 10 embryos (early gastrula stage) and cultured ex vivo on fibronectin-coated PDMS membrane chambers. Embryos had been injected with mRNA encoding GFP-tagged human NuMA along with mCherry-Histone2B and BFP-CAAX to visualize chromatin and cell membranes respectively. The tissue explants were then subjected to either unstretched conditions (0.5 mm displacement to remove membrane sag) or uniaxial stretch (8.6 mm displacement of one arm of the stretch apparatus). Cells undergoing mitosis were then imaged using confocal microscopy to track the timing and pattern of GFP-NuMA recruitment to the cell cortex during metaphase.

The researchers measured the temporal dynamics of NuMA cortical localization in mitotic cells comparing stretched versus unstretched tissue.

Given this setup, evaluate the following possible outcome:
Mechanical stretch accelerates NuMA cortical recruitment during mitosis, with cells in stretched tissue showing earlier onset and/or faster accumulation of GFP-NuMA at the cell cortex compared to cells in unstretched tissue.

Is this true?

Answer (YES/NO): YES